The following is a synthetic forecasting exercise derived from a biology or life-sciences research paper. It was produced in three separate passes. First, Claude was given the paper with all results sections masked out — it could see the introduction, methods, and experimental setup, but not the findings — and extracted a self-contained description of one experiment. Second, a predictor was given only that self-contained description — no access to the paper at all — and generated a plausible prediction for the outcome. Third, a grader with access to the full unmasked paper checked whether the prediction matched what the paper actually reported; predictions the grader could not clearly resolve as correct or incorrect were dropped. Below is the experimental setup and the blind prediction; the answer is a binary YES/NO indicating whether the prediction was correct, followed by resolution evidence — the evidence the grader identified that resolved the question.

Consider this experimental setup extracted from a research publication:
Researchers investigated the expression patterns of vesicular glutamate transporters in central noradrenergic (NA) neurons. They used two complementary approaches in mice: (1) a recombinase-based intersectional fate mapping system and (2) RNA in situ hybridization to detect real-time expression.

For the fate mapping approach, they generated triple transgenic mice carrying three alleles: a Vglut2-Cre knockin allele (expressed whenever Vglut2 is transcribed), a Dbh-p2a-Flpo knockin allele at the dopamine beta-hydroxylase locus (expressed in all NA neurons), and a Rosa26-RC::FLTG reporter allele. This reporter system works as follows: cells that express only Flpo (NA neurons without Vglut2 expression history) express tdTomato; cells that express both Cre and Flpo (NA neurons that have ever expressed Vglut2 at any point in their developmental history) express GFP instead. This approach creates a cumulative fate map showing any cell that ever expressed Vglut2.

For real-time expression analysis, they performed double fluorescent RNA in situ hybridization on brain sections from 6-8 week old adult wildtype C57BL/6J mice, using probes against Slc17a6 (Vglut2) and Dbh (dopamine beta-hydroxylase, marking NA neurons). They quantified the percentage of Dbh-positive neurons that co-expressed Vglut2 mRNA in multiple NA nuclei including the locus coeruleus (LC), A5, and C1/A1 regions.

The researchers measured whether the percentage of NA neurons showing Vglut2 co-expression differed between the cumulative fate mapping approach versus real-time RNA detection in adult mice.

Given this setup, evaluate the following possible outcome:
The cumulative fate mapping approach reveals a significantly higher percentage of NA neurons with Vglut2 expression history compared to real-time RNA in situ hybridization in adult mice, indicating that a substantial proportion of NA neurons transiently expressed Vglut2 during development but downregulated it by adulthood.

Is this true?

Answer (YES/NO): YES